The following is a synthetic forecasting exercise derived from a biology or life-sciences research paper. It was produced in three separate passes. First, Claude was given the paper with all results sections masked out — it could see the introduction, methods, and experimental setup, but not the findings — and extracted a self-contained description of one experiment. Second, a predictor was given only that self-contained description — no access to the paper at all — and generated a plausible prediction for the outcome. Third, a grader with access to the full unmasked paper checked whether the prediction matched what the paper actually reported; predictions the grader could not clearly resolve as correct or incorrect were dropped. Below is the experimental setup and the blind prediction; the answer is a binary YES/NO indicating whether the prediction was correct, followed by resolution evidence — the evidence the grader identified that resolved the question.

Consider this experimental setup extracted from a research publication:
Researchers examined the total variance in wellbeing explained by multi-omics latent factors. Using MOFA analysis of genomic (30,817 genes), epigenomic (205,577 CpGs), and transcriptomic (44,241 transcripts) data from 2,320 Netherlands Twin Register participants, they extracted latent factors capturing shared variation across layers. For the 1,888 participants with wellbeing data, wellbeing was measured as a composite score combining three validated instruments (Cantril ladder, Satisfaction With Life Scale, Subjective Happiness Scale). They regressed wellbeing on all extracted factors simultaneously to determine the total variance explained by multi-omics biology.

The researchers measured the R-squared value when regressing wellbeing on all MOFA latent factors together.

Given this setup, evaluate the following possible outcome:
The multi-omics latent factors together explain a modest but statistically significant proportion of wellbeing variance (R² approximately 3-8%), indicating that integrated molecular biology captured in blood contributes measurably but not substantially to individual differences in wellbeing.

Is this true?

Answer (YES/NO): NO